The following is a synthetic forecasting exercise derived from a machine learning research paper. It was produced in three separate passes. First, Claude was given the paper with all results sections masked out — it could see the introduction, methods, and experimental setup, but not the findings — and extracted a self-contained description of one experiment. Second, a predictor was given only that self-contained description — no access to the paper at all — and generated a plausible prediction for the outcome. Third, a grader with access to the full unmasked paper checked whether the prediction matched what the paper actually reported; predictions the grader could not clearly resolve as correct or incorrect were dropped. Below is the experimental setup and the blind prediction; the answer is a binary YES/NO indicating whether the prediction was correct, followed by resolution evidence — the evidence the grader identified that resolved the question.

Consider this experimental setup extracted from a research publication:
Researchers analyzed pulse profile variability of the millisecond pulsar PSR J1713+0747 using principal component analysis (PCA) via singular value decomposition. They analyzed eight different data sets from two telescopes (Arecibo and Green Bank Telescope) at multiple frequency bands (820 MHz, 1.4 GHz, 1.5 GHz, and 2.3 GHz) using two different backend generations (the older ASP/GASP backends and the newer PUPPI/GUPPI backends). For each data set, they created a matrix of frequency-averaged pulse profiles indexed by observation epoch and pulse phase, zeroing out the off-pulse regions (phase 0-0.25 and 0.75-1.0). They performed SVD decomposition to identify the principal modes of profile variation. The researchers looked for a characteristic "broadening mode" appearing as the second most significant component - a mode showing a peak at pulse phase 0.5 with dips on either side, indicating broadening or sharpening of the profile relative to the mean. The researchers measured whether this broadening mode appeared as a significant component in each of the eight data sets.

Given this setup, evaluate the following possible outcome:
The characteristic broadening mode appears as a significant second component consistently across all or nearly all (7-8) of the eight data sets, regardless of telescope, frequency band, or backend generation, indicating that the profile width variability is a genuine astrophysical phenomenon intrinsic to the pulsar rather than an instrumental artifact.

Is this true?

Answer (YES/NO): YES